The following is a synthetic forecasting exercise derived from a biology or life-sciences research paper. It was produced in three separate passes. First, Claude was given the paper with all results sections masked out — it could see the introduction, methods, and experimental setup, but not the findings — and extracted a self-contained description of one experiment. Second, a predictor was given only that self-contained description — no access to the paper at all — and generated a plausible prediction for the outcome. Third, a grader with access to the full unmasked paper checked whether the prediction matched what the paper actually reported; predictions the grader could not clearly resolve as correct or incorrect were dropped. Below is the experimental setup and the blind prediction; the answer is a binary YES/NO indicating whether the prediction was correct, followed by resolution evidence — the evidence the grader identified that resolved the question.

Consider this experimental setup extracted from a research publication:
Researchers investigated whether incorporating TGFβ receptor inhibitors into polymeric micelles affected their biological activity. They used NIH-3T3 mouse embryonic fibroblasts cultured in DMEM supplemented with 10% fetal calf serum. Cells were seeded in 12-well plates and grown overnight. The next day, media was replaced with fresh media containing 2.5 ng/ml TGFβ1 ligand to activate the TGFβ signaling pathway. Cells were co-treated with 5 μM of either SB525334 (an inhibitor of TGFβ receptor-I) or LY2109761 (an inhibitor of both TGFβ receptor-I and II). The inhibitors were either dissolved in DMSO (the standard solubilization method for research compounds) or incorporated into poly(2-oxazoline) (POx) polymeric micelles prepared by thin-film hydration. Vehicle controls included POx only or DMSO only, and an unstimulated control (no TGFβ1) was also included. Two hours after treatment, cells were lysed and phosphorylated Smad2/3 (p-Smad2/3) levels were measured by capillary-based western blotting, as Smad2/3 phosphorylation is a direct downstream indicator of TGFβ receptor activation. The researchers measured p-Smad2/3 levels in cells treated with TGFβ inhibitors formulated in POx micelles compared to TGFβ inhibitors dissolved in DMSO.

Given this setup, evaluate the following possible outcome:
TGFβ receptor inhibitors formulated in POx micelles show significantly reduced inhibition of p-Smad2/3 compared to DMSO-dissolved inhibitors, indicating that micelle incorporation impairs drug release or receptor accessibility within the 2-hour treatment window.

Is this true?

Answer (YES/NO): NO